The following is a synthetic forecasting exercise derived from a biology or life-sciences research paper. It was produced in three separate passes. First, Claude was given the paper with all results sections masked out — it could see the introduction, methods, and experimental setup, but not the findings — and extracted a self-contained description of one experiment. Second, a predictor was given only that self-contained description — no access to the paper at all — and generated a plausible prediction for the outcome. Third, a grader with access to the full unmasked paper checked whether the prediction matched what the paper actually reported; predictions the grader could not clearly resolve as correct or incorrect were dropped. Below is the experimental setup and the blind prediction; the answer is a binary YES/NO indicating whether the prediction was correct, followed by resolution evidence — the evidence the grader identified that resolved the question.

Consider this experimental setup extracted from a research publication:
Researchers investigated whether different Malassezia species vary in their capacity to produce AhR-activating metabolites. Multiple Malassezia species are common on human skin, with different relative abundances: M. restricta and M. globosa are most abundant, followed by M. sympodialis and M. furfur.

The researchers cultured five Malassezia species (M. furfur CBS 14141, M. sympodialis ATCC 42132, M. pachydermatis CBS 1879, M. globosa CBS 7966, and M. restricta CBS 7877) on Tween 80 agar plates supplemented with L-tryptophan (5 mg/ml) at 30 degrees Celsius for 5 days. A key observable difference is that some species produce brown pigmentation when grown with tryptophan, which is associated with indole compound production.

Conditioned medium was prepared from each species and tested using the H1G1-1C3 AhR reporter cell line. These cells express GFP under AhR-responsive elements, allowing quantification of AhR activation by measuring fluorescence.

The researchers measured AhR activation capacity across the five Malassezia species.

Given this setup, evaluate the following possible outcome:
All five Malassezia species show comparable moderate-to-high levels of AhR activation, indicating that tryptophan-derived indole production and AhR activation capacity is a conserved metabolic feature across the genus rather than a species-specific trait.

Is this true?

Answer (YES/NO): NO